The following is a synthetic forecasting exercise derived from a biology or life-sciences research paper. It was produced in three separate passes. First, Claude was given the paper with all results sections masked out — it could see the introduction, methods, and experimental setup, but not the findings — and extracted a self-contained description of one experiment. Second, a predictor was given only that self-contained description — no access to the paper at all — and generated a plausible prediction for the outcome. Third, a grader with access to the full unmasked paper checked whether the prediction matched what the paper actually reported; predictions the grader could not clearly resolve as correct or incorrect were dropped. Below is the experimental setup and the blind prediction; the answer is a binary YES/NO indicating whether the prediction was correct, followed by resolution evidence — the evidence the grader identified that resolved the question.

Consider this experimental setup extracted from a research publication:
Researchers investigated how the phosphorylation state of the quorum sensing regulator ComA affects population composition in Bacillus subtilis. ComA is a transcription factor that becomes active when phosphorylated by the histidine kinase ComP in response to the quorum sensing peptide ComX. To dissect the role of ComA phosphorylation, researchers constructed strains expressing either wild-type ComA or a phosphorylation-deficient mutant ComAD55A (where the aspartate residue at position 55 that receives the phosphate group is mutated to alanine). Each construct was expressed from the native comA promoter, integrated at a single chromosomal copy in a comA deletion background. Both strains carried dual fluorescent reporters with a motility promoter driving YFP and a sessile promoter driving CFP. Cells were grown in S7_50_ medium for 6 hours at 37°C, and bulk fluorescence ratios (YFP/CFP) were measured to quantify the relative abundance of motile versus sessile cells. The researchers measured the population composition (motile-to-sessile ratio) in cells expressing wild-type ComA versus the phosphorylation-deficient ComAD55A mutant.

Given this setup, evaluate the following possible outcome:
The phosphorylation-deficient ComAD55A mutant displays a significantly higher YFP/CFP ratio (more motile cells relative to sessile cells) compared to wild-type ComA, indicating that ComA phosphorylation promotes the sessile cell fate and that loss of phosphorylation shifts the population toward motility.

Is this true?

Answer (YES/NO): YES